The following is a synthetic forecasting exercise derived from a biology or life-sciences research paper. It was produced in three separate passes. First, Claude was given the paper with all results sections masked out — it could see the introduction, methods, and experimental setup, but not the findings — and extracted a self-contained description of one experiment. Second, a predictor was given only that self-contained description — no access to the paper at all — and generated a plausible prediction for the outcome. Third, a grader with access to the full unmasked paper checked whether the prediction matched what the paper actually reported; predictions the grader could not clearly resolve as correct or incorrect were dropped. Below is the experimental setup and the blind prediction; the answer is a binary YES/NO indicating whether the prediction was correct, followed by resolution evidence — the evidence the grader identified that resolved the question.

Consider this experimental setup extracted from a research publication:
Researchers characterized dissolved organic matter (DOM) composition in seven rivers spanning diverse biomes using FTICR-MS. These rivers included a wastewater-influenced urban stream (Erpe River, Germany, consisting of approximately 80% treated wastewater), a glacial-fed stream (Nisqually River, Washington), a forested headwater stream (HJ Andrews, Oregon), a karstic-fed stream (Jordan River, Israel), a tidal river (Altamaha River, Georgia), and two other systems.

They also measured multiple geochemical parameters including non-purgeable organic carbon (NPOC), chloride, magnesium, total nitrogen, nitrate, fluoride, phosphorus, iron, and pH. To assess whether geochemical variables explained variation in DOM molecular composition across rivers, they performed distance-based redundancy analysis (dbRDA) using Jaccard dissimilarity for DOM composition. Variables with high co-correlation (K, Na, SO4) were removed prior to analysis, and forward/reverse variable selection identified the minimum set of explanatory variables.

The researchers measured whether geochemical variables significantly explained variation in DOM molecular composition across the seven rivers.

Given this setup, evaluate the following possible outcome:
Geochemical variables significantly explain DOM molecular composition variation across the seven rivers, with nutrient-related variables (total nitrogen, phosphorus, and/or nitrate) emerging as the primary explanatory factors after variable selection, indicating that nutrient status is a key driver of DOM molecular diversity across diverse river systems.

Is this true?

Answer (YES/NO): NO